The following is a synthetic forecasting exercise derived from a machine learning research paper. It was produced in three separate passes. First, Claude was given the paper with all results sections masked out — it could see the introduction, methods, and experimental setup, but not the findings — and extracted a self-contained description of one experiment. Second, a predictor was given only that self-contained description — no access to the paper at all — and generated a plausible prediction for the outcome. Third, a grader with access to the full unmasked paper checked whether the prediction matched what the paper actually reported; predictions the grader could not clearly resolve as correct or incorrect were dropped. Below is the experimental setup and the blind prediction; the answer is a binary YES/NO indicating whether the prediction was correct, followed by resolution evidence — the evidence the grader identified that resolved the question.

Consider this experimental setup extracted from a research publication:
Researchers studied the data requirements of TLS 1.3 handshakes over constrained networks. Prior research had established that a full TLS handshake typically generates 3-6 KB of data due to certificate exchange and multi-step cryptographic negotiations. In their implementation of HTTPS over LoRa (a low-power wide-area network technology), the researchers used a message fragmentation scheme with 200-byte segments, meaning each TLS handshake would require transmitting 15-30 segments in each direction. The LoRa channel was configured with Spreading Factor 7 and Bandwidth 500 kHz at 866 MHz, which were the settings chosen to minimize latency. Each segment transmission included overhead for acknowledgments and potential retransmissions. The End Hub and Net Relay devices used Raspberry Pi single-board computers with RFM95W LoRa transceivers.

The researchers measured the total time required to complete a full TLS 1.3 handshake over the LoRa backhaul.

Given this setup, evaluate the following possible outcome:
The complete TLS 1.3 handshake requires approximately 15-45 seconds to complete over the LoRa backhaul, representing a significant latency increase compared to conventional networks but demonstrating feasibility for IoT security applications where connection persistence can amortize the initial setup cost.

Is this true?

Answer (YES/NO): NO